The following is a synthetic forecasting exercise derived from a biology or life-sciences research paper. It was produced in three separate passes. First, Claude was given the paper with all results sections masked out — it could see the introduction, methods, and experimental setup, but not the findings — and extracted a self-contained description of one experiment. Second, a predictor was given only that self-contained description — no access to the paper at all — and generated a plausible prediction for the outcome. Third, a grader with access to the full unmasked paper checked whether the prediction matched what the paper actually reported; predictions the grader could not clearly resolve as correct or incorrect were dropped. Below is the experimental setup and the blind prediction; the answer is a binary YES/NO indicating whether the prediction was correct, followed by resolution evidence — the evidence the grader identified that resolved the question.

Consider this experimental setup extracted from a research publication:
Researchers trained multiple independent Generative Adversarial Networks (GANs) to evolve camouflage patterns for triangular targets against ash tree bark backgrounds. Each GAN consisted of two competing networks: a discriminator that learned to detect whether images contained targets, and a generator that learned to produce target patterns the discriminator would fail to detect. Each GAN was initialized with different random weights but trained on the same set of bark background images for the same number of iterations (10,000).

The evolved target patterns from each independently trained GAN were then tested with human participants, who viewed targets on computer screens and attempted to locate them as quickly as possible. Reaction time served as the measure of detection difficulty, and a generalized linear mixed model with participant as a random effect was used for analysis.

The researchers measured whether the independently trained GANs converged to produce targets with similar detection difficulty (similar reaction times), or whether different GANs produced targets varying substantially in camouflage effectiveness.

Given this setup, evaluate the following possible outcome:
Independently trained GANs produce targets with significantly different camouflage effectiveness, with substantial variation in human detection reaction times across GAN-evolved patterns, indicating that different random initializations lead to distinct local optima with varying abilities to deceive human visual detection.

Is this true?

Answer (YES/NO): YES